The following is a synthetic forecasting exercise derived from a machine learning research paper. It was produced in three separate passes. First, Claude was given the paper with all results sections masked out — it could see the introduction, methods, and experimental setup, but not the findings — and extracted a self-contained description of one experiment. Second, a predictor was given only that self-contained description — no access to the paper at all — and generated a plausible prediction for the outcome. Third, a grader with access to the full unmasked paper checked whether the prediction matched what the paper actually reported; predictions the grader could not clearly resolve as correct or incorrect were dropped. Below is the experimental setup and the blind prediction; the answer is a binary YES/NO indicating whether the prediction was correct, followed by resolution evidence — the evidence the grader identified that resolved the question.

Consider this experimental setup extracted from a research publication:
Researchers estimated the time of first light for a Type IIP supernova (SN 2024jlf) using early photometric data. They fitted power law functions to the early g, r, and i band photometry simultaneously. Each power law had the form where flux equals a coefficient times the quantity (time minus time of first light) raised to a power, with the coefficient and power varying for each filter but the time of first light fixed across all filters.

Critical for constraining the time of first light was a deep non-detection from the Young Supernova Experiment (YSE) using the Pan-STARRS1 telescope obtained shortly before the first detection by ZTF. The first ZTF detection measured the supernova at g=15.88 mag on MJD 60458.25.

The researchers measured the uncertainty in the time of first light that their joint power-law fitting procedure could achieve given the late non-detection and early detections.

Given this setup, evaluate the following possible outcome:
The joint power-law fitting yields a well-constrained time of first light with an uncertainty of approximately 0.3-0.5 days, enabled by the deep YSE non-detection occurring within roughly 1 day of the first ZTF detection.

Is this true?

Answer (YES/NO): NO